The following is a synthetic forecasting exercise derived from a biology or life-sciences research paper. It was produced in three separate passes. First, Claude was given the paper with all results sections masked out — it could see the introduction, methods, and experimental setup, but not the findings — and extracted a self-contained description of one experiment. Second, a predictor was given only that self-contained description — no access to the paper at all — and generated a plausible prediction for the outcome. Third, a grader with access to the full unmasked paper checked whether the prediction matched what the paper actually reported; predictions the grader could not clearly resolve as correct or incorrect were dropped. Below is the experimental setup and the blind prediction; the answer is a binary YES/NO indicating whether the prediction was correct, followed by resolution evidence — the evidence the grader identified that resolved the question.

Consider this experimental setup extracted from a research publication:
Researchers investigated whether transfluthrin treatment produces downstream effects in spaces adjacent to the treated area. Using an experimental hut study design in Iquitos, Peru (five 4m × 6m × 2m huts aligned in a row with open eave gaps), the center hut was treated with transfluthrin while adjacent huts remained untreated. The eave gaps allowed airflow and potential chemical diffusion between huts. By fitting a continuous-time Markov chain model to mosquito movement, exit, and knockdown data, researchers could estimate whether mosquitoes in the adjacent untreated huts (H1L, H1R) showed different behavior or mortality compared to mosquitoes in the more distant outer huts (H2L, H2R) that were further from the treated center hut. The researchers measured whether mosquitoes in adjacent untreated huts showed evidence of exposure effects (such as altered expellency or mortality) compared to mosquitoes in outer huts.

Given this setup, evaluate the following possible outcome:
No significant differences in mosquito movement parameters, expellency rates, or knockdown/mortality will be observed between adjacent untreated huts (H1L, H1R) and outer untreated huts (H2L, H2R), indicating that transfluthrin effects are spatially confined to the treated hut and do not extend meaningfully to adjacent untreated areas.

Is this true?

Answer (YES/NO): NO